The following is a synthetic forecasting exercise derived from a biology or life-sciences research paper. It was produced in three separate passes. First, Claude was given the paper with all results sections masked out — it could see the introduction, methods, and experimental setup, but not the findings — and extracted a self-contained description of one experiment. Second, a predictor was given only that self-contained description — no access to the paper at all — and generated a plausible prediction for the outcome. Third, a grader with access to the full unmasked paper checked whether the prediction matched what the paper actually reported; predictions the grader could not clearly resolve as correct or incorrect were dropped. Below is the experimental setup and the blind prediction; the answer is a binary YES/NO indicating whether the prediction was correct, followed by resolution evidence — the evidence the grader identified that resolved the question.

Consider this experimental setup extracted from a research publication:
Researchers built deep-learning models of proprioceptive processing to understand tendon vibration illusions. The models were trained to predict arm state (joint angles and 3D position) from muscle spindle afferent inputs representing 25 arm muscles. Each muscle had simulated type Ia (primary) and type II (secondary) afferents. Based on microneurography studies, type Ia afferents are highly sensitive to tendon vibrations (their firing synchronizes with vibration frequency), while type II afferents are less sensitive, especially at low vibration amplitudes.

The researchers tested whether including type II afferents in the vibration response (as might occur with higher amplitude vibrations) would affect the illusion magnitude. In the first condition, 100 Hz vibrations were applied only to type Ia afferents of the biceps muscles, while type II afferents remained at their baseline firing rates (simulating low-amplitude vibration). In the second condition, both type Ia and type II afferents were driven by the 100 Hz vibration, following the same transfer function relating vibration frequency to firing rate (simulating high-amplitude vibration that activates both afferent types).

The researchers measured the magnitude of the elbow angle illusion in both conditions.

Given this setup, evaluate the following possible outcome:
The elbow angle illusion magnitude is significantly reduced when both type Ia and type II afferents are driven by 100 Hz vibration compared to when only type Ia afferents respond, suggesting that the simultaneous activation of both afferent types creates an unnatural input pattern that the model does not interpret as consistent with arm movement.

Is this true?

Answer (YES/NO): NO